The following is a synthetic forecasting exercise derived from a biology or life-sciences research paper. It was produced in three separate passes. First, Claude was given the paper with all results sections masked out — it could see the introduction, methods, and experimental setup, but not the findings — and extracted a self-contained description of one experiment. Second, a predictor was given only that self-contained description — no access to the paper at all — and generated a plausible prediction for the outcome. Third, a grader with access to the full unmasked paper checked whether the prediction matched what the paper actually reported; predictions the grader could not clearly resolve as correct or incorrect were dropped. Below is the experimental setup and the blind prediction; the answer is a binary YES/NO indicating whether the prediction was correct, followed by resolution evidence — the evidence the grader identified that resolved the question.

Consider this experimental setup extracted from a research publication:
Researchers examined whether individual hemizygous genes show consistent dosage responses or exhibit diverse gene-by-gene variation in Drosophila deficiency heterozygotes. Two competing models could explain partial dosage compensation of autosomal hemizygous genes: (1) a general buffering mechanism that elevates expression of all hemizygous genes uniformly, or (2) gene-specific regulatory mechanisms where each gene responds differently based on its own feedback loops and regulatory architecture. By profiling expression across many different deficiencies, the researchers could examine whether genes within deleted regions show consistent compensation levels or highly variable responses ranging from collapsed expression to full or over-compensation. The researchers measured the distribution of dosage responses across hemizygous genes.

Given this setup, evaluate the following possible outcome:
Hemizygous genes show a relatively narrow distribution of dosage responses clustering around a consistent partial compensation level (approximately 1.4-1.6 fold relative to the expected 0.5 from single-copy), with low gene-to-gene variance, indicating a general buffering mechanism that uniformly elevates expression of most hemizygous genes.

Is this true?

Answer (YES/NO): NO